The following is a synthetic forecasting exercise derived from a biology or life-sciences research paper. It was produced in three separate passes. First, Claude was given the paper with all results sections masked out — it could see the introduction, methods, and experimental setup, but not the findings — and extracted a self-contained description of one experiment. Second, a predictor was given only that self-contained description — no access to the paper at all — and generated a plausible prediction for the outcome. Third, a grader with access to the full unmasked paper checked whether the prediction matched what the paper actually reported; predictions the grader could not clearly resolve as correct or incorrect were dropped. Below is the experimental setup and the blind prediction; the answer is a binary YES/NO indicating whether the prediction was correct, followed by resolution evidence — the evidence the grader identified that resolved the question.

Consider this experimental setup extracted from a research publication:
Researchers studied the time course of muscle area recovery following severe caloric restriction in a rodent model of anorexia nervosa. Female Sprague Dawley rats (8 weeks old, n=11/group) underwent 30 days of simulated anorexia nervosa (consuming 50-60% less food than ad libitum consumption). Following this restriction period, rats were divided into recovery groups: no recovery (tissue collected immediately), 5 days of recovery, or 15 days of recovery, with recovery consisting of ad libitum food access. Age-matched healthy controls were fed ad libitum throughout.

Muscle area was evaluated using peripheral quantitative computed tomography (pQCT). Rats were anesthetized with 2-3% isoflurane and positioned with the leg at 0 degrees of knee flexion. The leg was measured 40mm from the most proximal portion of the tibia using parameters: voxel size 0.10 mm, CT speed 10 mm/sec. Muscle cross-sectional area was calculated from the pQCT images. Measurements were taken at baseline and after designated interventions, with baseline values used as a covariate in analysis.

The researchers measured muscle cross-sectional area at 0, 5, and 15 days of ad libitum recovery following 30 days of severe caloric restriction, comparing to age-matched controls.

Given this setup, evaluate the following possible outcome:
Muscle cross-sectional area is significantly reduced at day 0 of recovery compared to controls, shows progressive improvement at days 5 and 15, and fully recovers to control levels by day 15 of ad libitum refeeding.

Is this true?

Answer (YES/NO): NO